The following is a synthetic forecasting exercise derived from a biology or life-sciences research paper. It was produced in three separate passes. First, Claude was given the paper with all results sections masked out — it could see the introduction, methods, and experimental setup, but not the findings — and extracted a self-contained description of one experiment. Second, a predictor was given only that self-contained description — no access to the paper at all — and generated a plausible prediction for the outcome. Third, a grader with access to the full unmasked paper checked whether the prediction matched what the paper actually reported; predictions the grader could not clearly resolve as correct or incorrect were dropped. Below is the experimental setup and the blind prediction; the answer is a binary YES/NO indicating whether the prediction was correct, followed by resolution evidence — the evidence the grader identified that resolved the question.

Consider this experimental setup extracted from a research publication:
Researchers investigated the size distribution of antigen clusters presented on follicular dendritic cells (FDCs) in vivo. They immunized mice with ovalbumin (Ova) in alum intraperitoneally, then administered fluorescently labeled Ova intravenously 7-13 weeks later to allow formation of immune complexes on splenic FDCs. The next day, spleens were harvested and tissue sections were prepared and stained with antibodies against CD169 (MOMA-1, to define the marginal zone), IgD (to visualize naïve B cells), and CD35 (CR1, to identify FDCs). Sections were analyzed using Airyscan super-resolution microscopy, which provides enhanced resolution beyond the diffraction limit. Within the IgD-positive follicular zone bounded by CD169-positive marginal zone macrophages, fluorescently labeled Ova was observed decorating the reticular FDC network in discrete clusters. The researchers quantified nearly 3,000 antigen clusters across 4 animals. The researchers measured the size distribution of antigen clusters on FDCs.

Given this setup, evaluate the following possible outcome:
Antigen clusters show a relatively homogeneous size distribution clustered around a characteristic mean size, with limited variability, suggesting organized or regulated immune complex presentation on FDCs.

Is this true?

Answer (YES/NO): NO